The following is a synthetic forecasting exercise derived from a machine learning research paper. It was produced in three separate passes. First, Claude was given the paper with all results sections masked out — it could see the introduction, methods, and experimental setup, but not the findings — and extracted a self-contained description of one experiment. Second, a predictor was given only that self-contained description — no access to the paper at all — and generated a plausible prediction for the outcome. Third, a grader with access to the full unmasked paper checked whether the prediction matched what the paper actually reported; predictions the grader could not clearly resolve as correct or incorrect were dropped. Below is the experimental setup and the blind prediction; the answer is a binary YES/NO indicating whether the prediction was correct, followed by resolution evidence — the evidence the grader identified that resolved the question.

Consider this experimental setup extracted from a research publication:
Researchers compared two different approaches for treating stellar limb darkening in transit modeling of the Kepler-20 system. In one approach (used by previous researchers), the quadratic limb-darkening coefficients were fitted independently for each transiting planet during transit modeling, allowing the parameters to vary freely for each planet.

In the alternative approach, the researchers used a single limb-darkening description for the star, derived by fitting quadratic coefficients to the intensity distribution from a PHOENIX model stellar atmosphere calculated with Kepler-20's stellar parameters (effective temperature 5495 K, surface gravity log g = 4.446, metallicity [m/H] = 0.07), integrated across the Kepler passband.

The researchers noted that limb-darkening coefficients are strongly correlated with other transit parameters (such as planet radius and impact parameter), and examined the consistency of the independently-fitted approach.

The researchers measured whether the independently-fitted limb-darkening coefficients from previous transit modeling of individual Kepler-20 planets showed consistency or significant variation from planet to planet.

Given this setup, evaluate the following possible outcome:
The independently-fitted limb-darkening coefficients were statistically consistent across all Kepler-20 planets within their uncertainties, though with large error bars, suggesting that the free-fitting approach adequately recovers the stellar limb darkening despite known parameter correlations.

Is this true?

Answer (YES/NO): NO